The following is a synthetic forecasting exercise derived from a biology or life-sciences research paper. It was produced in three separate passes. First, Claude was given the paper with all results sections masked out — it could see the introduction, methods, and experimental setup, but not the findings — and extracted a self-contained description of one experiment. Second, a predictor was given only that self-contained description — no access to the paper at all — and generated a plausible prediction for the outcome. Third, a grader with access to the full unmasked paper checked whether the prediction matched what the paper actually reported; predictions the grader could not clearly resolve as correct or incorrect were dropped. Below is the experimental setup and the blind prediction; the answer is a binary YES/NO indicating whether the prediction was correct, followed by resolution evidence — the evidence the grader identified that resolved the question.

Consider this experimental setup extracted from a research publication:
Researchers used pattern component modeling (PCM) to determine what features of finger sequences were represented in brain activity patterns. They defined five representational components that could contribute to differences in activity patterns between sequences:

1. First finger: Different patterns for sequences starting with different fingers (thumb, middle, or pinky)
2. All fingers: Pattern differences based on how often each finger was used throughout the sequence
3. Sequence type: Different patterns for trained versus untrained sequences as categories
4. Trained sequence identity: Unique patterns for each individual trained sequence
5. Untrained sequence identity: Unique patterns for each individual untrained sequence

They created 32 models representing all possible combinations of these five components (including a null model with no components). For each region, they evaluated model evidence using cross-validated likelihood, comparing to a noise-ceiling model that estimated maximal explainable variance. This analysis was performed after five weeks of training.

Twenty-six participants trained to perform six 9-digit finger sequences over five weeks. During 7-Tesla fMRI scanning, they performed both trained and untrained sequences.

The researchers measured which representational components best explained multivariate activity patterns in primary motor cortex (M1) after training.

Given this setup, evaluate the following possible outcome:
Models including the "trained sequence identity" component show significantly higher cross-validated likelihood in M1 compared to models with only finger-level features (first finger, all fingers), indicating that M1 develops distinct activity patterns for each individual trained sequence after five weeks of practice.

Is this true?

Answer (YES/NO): NO